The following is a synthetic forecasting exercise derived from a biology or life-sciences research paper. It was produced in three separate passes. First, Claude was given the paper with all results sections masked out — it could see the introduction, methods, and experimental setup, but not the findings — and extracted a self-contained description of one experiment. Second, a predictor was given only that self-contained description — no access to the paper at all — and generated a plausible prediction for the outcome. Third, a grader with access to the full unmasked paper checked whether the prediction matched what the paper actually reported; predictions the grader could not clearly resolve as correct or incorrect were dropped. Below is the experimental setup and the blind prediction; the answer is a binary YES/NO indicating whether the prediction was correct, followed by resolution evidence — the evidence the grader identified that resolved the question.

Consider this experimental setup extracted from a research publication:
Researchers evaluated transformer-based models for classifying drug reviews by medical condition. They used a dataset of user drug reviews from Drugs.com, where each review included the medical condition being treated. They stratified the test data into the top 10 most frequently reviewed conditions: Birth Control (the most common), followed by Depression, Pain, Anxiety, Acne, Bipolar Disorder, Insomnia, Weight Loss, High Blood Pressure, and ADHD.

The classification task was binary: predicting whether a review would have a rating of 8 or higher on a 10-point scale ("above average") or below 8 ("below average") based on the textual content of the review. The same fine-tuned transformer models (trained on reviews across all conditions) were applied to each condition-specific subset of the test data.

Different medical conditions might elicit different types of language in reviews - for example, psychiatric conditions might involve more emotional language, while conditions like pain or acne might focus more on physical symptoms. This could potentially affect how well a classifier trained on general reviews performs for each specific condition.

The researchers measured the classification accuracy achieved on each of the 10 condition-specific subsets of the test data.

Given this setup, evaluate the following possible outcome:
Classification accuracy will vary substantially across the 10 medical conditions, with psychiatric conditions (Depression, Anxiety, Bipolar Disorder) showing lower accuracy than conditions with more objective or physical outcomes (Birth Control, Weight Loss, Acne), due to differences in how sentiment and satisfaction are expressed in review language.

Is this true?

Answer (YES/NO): NO